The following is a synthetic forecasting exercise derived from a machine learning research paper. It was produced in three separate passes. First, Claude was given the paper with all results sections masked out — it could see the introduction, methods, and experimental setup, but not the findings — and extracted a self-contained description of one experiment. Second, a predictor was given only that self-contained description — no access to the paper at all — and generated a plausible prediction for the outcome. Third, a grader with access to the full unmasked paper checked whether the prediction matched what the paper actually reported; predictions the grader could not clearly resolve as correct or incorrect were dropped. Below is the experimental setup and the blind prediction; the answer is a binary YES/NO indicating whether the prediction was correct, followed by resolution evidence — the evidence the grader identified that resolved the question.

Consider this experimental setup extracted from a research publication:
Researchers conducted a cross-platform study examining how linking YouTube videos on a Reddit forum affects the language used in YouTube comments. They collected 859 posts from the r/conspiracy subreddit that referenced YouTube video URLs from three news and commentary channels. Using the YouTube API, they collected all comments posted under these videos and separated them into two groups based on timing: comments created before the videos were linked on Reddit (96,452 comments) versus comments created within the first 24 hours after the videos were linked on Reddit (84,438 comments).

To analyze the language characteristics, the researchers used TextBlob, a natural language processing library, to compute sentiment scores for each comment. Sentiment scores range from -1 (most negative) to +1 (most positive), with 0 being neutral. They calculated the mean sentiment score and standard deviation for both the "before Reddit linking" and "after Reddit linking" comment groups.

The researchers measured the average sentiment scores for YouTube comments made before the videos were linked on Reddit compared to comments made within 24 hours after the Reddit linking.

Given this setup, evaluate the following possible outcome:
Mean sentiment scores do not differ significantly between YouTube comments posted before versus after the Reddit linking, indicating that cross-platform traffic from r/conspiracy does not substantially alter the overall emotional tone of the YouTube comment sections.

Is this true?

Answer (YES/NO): YES